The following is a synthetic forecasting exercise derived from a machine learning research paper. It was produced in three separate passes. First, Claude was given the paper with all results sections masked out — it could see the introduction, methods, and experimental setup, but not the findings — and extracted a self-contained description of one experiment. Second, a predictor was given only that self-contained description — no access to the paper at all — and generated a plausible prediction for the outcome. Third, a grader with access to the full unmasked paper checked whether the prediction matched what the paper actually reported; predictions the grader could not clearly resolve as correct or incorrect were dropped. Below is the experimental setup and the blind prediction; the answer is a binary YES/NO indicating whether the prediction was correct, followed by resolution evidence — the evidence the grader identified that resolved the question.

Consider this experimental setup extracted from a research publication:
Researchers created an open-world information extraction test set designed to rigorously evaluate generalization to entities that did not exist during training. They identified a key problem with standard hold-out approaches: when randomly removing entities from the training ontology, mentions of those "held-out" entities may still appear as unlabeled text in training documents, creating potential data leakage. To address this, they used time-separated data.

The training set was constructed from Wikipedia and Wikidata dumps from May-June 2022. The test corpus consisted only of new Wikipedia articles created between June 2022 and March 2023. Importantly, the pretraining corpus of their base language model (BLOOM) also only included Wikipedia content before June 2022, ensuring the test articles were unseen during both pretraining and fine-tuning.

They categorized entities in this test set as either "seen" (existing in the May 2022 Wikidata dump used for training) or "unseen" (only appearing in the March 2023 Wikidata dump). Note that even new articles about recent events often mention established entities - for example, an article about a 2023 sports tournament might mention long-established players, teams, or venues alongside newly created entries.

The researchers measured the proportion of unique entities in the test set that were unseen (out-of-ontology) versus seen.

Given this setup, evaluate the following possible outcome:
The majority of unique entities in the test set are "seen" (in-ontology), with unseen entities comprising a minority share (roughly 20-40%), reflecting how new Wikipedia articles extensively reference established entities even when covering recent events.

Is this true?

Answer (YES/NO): YES